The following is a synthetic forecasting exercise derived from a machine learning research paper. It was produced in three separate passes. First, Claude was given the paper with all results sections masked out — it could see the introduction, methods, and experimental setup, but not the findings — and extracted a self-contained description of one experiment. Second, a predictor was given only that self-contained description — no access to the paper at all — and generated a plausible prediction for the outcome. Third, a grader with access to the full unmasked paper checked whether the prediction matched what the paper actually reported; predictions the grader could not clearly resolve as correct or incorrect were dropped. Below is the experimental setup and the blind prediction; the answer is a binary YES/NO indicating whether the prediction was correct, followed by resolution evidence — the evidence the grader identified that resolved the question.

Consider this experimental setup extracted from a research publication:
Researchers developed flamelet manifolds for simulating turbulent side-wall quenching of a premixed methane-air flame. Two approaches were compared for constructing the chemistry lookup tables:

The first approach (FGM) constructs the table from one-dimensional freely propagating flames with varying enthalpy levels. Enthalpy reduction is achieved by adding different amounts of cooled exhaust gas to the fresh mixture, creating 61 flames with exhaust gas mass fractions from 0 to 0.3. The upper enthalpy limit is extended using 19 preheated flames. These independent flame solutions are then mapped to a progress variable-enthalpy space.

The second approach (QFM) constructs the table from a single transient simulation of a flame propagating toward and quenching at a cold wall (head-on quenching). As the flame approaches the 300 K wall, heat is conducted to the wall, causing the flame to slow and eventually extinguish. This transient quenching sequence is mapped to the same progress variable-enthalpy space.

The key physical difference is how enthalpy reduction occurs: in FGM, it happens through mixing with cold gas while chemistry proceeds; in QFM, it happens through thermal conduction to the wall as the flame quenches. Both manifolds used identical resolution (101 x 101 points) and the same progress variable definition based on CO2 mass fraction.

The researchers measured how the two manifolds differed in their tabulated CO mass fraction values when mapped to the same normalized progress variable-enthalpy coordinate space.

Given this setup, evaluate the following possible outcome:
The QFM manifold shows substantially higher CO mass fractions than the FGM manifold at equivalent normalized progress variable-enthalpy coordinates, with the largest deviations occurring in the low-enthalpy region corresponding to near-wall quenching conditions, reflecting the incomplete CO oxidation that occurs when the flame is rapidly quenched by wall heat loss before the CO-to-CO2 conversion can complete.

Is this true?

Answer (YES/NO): YES